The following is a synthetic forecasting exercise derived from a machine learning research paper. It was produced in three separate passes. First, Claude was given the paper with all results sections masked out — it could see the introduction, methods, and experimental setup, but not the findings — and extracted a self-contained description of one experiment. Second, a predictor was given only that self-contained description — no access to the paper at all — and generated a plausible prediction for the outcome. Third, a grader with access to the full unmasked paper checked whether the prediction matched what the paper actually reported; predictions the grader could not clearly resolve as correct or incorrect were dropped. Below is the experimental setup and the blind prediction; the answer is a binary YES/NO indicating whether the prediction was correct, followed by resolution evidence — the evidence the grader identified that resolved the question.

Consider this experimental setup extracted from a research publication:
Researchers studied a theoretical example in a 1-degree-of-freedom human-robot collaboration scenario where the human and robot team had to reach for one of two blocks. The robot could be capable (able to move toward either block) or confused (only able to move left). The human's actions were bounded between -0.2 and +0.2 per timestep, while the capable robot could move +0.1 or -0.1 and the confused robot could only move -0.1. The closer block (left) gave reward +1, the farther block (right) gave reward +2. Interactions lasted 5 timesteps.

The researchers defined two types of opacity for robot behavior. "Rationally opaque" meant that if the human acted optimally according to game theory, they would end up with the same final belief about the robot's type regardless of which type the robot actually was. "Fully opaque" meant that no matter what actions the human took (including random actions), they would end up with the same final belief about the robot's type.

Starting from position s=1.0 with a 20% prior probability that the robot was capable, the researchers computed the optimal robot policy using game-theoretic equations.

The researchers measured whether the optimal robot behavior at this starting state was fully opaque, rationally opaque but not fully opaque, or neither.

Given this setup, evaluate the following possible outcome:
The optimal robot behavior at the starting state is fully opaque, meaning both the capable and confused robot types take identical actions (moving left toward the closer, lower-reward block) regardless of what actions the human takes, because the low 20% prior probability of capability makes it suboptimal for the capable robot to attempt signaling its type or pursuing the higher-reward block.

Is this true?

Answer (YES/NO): NO